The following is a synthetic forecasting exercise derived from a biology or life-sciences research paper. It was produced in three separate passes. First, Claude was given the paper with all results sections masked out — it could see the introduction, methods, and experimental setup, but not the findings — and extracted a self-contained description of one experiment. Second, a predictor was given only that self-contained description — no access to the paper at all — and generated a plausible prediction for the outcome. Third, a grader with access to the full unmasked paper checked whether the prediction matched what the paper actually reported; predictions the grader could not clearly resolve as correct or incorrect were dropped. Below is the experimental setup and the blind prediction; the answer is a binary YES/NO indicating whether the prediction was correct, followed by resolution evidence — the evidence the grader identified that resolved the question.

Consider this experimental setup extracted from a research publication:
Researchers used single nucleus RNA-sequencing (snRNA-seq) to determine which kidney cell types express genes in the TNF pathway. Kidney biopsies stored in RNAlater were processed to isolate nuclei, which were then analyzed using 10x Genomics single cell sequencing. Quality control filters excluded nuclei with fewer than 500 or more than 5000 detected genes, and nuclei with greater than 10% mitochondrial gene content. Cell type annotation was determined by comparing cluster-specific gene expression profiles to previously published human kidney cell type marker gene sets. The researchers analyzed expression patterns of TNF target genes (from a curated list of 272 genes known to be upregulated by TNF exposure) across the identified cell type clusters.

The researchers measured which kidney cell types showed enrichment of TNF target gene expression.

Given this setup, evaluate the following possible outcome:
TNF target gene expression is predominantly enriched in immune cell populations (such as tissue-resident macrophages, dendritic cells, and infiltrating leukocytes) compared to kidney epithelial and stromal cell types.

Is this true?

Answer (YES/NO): NO